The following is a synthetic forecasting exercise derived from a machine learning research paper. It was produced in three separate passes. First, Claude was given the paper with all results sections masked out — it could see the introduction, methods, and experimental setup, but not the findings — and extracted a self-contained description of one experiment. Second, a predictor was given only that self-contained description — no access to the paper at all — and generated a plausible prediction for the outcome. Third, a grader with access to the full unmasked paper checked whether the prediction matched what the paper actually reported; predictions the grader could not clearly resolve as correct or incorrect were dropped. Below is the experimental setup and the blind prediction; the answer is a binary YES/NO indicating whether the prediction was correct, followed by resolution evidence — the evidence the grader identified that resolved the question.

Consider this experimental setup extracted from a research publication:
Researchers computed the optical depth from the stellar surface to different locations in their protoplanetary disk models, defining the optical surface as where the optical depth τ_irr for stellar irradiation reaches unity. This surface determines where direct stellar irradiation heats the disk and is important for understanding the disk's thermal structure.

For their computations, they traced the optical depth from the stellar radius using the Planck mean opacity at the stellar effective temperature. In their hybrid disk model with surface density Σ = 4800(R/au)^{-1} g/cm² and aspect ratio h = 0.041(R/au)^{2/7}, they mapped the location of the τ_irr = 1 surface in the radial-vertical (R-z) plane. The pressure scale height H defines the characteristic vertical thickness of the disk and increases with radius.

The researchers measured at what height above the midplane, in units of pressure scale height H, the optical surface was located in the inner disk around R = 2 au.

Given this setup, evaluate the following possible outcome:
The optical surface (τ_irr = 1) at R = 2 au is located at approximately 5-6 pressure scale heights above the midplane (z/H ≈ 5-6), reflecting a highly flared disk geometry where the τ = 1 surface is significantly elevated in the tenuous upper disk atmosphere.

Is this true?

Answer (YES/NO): NO